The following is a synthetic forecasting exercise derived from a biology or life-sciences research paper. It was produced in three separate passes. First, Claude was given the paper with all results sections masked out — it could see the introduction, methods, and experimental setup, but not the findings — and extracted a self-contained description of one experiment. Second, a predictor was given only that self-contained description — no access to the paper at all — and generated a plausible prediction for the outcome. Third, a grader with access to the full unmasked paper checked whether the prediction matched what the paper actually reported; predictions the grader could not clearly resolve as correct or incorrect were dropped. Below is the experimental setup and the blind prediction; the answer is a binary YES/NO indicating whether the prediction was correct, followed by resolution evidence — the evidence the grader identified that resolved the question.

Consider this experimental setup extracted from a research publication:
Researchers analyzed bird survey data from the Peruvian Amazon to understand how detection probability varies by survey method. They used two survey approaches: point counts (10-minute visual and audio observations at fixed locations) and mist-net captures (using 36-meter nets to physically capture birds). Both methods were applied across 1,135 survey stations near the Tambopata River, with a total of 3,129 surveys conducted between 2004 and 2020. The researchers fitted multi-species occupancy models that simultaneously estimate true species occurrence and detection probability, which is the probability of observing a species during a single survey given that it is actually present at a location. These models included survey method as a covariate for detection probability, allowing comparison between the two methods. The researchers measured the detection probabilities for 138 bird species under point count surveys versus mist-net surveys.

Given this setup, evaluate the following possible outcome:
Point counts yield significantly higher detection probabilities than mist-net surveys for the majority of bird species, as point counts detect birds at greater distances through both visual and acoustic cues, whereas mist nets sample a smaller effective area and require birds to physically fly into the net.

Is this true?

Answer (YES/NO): YES